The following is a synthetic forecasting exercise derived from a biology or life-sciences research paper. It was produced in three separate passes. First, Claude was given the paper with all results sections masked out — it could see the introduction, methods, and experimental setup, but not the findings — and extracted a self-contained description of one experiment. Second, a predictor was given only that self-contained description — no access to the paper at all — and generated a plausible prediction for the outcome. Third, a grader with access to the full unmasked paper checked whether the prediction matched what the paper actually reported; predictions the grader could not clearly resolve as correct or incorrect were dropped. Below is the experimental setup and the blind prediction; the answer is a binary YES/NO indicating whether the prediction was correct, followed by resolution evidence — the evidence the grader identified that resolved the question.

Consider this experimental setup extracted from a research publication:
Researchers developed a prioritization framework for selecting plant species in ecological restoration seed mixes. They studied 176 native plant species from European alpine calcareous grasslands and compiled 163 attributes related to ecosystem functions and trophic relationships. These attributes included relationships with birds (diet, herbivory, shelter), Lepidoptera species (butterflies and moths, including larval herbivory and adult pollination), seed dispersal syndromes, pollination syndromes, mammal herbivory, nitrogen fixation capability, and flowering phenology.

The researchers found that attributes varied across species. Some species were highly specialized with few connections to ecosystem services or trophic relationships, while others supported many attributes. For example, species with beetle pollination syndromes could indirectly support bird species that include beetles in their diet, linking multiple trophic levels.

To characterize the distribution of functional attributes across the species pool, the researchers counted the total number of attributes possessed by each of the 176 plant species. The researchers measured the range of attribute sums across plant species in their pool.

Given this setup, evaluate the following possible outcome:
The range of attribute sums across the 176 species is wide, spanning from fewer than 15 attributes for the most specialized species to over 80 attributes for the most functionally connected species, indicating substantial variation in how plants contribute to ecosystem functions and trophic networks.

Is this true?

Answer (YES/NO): NO